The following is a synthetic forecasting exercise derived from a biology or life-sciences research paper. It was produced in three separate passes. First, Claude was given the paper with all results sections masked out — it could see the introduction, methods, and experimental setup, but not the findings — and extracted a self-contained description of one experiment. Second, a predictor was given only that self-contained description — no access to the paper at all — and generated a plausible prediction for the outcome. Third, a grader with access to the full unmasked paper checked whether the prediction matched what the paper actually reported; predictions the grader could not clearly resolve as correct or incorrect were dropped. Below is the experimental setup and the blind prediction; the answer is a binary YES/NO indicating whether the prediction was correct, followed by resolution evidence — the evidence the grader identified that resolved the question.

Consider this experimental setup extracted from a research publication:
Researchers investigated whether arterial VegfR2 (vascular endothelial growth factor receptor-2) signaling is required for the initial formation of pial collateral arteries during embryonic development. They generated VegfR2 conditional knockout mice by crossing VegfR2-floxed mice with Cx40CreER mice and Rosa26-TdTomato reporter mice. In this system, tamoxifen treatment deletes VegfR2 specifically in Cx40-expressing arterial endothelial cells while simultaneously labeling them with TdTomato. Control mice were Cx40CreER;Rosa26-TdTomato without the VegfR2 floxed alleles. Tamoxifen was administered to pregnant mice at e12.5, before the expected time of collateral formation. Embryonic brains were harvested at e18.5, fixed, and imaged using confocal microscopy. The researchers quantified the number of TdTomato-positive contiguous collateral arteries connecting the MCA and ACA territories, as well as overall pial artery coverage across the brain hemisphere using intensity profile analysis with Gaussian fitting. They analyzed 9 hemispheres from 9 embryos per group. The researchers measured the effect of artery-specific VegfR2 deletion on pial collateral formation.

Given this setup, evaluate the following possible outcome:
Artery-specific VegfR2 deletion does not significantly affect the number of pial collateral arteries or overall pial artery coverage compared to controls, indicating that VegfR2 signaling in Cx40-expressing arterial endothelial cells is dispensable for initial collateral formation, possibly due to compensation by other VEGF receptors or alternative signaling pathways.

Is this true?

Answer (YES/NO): NO